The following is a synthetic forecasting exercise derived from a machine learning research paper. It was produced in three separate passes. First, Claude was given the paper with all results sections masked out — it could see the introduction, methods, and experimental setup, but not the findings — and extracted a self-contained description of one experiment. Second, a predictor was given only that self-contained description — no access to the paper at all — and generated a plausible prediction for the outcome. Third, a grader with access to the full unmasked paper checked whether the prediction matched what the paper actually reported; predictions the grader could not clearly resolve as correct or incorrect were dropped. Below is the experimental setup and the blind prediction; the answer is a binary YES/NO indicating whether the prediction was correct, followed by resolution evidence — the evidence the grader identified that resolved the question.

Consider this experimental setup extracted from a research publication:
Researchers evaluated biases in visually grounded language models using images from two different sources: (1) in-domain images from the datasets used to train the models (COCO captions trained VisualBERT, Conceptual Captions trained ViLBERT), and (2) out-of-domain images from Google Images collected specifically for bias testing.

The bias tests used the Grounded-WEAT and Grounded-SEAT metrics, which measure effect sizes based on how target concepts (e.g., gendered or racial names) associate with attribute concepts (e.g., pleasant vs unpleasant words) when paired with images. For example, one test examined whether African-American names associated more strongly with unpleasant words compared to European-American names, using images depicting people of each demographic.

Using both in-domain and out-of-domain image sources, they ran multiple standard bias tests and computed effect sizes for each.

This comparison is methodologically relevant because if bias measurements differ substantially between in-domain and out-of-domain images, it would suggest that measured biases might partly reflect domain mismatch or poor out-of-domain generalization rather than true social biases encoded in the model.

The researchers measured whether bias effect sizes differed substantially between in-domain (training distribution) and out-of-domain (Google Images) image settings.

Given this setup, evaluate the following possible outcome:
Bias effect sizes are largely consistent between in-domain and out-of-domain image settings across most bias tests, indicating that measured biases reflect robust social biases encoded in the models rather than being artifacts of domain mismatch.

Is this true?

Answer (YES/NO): NO